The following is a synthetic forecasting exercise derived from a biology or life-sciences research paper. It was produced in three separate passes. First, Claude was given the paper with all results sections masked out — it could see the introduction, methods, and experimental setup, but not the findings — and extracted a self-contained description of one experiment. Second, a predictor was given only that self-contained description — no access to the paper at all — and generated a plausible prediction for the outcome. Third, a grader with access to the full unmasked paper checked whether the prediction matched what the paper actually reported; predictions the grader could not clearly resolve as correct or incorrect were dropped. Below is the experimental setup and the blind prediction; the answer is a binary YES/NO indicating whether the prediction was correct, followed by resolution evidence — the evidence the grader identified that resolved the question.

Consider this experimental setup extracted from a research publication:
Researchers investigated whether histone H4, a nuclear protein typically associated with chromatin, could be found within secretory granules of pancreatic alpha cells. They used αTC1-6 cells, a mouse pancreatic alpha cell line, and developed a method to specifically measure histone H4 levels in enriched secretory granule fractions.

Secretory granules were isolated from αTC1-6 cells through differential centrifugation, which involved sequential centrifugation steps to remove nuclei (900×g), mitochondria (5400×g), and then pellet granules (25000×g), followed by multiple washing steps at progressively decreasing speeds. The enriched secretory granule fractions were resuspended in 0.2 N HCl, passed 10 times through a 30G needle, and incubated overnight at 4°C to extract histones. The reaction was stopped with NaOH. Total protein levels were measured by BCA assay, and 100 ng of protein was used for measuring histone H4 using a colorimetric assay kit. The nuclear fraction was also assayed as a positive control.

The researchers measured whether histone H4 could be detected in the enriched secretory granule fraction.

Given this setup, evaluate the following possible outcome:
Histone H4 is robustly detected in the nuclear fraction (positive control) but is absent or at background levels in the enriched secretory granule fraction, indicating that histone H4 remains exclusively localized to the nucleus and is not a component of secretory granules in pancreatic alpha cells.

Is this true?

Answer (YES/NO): NO